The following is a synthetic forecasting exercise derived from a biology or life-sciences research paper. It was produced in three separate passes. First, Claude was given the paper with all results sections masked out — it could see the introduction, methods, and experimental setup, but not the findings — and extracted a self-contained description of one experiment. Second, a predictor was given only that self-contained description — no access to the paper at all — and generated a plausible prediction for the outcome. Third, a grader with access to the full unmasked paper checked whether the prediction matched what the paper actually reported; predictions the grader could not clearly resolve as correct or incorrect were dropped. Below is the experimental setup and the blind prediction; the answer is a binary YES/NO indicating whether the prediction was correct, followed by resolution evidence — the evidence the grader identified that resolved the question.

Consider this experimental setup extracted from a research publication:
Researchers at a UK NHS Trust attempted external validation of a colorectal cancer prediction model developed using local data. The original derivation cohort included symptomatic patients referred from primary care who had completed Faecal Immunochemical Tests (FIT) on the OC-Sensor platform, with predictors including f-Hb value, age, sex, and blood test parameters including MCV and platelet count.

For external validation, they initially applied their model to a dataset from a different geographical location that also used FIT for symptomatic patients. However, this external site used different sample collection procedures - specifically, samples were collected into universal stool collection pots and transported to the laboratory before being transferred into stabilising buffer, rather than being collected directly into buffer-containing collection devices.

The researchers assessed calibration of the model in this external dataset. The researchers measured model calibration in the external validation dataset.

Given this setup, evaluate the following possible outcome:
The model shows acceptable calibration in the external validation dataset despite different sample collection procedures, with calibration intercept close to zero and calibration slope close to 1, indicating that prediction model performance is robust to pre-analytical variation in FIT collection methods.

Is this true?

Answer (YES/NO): NO